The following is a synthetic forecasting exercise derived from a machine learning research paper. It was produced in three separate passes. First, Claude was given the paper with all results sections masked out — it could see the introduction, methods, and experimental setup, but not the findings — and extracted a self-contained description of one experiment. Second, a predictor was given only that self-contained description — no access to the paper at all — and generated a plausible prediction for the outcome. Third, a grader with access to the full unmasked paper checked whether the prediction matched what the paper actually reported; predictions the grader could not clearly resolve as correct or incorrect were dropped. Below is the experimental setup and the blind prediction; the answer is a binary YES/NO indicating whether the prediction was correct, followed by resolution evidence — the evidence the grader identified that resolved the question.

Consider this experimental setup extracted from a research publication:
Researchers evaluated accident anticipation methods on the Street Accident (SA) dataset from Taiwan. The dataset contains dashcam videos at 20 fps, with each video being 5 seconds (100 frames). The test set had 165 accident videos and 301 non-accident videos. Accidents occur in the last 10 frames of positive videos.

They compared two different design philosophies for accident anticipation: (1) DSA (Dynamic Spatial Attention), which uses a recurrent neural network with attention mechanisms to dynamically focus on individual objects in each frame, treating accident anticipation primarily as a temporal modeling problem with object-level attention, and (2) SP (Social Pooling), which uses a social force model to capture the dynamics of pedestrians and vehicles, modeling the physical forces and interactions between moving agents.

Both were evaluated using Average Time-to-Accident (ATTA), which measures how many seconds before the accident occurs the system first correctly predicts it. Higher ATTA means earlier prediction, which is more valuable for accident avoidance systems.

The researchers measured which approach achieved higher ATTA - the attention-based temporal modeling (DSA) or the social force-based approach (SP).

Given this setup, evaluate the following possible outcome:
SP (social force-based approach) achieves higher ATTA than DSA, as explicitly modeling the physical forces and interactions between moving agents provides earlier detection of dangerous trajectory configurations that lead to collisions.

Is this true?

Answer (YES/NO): YES